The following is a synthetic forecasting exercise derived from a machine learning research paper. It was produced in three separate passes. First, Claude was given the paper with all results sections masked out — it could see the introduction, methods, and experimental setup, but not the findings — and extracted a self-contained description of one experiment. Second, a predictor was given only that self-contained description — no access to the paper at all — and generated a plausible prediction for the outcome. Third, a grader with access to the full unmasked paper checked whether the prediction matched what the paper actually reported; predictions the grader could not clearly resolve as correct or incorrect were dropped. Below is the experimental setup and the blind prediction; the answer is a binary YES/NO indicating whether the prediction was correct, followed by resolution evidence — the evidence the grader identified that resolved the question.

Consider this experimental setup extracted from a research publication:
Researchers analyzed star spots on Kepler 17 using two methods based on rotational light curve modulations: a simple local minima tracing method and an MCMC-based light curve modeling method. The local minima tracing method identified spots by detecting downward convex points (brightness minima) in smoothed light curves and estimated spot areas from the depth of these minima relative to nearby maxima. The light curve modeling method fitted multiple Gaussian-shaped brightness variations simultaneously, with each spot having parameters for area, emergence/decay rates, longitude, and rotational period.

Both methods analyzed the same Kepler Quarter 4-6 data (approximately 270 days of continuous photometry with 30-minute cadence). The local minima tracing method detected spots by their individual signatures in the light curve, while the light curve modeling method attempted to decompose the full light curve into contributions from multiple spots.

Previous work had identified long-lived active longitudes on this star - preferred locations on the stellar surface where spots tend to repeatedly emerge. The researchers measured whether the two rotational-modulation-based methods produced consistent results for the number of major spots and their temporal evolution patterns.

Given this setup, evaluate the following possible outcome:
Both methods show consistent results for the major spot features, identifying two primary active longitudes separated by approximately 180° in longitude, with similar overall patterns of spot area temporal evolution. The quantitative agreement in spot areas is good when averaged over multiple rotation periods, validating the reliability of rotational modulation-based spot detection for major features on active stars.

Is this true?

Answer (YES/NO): YES